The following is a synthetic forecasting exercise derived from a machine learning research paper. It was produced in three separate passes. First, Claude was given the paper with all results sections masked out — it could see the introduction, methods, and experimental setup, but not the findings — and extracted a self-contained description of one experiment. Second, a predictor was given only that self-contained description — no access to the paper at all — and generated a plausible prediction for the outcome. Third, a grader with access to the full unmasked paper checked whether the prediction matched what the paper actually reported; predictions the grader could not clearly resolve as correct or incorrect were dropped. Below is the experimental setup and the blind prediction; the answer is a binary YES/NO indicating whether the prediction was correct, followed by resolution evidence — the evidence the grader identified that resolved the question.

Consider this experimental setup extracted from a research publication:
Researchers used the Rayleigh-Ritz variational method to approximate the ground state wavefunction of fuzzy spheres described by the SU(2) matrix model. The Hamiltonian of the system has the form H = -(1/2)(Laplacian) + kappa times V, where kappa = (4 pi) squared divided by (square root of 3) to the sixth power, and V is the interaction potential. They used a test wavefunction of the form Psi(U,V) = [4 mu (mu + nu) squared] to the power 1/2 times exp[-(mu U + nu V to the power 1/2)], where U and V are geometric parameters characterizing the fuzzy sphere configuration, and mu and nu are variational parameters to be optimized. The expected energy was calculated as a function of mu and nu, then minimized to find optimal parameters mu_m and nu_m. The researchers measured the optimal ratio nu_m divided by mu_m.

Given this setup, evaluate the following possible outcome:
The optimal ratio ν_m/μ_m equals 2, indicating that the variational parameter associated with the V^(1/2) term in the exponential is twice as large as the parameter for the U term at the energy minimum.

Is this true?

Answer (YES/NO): NO